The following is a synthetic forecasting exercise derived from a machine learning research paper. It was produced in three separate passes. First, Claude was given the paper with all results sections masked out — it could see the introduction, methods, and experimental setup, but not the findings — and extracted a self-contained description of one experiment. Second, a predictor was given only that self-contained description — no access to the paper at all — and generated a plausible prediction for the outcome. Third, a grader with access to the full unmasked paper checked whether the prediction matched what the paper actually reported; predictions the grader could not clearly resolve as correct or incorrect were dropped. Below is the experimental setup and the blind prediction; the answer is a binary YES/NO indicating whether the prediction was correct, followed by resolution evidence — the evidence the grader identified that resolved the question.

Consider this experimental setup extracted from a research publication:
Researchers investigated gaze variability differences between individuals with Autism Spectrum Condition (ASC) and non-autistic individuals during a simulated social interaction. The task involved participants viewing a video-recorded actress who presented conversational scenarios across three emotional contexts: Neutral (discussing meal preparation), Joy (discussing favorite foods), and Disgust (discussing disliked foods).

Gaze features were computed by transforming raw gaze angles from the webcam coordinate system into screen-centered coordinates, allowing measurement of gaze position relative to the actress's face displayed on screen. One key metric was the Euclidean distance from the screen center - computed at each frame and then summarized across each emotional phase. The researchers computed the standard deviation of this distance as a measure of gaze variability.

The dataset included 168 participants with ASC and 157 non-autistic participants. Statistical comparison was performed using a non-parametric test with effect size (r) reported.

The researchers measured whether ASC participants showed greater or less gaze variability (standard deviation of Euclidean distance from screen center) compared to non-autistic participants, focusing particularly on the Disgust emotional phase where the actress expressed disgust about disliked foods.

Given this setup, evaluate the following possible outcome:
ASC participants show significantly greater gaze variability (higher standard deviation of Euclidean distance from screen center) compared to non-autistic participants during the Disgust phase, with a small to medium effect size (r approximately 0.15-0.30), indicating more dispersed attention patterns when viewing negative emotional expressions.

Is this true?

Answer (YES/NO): YES